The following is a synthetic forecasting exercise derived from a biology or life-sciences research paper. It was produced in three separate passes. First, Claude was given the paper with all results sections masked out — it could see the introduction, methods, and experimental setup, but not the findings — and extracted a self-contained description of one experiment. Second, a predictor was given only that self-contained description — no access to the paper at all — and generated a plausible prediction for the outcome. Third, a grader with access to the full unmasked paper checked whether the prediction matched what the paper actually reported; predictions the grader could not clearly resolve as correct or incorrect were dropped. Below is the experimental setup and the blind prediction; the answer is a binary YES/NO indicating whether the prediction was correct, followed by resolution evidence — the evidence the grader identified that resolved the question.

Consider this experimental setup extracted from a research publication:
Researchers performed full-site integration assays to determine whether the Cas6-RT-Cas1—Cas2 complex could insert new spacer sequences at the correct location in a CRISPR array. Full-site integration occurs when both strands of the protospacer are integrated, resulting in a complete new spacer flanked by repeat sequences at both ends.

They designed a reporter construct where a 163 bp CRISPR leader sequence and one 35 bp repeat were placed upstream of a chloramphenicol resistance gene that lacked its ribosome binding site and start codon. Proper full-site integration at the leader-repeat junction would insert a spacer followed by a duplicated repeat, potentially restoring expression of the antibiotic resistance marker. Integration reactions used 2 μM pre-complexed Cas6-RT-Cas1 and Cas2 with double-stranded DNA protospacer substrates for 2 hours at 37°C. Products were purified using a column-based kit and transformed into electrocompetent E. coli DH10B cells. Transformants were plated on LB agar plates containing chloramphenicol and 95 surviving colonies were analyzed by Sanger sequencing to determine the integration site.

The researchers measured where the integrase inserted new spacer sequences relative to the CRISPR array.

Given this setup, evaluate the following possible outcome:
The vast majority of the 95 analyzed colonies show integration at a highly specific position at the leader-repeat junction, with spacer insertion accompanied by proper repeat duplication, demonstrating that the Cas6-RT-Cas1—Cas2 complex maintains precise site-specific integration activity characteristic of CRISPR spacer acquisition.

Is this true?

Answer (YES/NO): NO